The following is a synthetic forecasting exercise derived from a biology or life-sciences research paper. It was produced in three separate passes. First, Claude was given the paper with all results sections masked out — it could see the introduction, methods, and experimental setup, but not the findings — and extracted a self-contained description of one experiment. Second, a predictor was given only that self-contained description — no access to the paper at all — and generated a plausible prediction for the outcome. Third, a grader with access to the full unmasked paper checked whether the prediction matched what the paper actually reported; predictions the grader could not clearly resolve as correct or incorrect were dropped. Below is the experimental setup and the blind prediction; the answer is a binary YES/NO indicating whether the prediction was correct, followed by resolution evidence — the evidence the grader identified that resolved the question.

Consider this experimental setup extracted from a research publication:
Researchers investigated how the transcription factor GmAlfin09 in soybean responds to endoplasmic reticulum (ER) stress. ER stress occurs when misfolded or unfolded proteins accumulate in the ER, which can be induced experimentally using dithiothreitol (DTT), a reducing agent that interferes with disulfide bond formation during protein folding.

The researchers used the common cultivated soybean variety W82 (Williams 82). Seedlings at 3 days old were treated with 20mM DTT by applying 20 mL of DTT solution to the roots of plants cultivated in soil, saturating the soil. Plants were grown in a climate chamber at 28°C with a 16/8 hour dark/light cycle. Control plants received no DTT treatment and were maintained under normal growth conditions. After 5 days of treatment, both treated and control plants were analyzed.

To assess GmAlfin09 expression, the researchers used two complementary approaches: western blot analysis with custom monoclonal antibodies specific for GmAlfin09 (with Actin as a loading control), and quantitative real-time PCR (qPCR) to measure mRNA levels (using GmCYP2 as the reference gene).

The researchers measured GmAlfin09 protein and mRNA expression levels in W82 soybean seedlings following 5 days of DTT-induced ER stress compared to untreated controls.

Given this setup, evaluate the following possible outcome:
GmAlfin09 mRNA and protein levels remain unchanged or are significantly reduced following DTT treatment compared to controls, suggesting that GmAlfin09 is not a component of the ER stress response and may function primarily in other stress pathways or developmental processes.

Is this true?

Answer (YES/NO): NO